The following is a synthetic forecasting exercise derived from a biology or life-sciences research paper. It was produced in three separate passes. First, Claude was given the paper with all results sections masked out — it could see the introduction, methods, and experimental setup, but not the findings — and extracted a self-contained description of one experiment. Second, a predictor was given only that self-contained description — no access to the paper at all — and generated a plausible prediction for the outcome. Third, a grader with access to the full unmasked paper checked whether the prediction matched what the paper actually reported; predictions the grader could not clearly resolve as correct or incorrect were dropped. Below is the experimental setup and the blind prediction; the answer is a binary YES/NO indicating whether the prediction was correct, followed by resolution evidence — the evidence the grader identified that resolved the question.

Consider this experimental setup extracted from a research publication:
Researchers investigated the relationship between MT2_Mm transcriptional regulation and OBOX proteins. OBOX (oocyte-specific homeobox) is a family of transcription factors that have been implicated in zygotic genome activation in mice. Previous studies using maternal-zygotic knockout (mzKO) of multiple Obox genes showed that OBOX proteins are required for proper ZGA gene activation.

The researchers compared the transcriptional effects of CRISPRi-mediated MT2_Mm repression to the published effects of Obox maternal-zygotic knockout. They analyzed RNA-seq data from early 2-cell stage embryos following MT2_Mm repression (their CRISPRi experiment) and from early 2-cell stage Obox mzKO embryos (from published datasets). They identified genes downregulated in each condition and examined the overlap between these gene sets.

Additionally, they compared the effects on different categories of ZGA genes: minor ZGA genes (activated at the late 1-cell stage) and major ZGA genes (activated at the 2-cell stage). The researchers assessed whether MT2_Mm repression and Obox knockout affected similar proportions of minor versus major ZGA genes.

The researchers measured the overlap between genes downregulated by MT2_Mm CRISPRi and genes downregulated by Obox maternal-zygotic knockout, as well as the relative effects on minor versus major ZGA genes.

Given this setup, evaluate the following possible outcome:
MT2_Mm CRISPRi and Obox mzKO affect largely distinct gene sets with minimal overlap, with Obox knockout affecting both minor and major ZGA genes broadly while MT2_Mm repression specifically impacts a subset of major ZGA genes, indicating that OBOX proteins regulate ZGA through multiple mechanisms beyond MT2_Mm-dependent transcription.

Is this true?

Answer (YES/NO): NO